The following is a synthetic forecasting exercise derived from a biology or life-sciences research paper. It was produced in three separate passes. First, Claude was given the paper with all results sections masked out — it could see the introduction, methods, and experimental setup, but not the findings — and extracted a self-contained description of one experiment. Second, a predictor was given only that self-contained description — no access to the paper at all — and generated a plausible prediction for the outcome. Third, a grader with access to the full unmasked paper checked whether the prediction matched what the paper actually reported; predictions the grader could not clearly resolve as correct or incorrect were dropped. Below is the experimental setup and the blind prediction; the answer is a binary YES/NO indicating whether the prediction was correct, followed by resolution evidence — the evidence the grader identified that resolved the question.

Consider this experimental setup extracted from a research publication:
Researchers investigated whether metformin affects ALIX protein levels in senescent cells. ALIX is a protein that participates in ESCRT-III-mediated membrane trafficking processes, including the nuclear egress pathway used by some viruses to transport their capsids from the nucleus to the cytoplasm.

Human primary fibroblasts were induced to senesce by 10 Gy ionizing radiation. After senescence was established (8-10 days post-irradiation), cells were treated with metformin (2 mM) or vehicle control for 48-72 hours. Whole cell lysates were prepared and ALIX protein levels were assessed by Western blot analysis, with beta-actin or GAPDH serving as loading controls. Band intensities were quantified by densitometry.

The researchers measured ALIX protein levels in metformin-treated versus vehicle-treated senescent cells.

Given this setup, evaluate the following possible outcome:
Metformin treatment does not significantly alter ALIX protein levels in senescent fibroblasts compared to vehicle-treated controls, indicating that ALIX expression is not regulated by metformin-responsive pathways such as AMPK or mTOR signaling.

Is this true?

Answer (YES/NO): NO